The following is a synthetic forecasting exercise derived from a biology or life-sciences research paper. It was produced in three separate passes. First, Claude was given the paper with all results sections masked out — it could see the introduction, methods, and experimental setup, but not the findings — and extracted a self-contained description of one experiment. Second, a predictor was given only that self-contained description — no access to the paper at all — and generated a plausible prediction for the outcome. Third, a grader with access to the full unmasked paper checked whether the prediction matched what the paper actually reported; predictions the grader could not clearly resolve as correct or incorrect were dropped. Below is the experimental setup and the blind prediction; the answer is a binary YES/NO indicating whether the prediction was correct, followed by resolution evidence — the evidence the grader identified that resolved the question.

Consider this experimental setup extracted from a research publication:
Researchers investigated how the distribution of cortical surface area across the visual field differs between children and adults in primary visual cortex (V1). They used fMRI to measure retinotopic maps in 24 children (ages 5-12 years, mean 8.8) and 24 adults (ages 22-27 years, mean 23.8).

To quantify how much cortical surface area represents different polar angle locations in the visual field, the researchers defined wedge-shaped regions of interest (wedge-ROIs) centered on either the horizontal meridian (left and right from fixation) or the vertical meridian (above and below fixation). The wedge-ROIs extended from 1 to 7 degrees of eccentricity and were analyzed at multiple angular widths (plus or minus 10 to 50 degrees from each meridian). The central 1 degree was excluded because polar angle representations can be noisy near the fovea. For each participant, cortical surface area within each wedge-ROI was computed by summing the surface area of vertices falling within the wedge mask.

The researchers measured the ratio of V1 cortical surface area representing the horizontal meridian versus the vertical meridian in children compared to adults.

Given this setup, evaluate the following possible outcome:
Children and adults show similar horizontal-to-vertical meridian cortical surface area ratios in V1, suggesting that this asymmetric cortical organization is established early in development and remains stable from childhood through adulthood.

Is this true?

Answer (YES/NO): YES